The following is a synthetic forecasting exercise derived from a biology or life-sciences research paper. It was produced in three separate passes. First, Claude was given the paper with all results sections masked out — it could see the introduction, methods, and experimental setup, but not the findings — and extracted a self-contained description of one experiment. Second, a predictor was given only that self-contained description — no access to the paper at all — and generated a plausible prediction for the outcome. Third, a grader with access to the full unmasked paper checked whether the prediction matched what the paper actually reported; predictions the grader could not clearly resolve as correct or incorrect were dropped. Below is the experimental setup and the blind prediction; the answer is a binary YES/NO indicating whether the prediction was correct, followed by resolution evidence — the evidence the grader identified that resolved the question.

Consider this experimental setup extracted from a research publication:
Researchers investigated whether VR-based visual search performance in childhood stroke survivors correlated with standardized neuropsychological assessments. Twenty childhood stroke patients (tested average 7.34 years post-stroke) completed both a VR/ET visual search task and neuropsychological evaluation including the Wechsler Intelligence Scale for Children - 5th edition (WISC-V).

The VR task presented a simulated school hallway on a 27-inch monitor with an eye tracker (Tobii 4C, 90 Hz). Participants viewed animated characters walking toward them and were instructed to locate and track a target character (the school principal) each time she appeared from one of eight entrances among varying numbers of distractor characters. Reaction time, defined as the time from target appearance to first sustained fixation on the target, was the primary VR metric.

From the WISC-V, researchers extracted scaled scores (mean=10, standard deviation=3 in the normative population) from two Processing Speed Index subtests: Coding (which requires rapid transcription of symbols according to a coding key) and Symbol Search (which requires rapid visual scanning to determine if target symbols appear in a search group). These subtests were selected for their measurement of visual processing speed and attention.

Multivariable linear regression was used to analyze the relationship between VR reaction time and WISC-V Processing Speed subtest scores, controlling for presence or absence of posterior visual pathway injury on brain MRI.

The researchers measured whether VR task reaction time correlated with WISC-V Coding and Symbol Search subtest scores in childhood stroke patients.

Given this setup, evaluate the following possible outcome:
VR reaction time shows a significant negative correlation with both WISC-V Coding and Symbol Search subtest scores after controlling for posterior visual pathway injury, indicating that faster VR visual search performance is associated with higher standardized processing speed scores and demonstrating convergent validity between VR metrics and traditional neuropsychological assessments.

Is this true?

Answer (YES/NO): NO